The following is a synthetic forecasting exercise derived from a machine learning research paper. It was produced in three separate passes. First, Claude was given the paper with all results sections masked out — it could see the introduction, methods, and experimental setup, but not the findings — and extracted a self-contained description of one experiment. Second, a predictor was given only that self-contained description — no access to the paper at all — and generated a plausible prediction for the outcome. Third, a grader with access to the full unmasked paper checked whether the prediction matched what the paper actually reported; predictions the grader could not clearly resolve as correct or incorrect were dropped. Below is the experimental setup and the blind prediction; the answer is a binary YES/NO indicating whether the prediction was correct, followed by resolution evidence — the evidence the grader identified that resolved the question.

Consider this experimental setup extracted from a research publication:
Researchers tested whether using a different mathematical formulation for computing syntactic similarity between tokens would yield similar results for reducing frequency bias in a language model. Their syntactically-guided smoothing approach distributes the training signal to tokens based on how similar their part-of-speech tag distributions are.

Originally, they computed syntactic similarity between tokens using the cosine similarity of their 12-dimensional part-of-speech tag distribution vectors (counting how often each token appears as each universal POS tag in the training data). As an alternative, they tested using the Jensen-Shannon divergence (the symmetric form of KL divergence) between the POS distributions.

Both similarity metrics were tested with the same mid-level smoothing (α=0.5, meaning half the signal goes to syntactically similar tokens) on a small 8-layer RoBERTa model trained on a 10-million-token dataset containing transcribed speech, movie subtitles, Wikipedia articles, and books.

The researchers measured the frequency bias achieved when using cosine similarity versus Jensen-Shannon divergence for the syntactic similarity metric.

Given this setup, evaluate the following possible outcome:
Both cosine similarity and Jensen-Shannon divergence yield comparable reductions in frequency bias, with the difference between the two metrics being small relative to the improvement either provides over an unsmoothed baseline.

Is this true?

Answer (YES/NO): NO